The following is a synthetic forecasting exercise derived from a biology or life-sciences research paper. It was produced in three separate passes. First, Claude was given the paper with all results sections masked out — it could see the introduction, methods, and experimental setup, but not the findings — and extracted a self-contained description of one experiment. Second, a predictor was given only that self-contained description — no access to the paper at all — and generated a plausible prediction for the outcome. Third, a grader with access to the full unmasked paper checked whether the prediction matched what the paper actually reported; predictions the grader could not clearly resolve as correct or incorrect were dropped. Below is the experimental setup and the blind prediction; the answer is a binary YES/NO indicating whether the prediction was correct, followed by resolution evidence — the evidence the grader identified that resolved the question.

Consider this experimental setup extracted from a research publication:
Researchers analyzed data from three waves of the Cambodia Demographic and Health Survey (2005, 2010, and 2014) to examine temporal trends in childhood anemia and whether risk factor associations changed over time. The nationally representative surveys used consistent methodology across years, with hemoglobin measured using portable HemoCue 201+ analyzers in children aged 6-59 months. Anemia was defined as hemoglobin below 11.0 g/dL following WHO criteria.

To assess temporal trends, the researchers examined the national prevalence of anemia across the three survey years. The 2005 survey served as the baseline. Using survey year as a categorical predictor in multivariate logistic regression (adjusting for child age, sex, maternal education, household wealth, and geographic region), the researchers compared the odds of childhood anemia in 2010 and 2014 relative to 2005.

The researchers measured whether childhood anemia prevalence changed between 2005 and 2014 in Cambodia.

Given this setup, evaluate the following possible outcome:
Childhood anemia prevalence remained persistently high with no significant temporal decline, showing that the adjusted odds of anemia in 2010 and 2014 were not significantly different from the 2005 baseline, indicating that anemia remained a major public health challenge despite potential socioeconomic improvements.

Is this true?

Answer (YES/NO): NO